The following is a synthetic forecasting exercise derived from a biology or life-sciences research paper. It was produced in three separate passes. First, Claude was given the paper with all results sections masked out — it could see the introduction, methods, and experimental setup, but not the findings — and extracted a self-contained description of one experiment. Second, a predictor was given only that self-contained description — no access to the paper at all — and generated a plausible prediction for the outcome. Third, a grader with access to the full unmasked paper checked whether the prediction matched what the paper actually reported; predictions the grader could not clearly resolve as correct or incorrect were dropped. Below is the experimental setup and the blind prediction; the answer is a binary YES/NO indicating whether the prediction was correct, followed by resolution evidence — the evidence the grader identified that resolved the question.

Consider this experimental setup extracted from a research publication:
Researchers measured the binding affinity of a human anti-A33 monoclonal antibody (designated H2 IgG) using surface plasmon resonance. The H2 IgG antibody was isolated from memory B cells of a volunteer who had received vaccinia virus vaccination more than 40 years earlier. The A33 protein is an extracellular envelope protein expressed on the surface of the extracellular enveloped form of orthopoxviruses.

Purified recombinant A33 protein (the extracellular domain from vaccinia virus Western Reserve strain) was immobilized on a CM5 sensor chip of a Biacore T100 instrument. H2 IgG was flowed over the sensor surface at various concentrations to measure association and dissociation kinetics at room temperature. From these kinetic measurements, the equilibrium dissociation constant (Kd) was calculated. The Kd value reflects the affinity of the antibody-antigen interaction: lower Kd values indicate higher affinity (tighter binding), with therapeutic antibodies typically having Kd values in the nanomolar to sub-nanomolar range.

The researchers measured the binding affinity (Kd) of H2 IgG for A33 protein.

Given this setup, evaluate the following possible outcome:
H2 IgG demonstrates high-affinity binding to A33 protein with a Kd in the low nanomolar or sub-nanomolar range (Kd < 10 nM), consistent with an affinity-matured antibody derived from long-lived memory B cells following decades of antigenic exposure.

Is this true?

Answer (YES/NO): NO